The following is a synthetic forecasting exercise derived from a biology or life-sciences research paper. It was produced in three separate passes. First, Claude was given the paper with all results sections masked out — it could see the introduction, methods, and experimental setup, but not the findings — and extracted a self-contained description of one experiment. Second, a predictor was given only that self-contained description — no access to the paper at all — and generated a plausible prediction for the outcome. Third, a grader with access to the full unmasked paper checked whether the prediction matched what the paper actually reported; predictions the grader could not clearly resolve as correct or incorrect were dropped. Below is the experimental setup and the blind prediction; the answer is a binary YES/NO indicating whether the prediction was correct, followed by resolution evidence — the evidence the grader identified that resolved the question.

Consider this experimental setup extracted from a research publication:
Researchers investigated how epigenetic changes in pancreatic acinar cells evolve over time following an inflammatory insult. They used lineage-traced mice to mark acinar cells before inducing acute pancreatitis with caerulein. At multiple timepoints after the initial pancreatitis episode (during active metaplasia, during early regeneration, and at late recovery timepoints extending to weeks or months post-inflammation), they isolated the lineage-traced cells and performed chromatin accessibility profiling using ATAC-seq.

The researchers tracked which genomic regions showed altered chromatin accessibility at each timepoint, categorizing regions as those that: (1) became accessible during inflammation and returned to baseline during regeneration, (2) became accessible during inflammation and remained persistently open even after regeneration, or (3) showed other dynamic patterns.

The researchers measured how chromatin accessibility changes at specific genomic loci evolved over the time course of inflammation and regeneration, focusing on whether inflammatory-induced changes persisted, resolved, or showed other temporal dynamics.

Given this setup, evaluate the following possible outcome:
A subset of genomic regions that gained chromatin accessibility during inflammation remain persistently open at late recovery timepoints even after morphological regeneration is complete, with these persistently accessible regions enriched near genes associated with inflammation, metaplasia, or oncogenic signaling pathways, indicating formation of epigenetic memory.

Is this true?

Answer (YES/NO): YES